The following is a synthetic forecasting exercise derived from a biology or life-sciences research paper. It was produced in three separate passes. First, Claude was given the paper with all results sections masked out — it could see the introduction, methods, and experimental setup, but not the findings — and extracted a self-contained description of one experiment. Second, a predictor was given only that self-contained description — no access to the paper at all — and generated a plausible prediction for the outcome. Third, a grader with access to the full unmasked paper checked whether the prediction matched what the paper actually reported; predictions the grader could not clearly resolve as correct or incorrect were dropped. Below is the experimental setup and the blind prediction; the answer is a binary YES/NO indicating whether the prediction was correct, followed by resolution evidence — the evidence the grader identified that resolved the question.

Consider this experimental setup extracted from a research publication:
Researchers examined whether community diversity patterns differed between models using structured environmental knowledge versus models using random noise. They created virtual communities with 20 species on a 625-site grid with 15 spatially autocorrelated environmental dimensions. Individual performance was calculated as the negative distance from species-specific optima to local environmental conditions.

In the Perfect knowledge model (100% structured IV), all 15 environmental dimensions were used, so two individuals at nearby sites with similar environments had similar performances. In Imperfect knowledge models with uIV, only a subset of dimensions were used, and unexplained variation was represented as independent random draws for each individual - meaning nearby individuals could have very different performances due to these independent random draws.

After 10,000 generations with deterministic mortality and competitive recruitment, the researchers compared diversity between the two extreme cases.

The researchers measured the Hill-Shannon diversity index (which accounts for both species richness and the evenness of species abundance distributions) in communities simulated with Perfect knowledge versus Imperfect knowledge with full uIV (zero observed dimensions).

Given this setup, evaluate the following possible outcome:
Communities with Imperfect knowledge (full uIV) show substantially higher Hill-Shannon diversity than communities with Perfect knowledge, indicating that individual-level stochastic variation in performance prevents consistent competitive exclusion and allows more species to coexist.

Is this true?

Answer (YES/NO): NO